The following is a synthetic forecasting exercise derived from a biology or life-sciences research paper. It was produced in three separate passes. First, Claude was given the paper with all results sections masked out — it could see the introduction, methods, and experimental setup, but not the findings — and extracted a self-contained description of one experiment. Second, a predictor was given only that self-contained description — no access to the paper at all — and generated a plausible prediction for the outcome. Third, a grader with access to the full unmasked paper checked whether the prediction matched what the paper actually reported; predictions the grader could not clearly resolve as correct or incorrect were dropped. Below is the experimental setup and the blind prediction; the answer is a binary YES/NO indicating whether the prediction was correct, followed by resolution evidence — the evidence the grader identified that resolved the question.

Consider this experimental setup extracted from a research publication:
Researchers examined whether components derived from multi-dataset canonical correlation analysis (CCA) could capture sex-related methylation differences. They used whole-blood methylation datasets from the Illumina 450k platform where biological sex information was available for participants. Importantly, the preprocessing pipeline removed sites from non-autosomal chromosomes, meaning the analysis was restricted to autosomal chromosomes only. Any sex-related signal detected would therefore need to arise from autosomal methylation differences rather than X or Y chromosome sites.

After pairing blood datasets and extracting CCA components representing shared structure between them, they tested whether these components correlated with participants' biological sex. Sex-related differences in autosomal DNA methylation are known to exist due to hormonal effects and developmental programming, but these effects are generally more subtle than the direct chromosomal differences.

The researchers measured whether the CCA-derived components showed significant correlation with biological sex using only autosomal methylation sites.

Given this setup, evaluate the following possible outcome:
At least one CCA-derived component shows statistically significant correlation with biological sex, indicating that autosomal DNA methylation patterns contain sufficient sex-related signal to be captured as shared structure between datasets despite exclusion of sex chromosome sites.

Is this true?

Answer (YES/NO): YES